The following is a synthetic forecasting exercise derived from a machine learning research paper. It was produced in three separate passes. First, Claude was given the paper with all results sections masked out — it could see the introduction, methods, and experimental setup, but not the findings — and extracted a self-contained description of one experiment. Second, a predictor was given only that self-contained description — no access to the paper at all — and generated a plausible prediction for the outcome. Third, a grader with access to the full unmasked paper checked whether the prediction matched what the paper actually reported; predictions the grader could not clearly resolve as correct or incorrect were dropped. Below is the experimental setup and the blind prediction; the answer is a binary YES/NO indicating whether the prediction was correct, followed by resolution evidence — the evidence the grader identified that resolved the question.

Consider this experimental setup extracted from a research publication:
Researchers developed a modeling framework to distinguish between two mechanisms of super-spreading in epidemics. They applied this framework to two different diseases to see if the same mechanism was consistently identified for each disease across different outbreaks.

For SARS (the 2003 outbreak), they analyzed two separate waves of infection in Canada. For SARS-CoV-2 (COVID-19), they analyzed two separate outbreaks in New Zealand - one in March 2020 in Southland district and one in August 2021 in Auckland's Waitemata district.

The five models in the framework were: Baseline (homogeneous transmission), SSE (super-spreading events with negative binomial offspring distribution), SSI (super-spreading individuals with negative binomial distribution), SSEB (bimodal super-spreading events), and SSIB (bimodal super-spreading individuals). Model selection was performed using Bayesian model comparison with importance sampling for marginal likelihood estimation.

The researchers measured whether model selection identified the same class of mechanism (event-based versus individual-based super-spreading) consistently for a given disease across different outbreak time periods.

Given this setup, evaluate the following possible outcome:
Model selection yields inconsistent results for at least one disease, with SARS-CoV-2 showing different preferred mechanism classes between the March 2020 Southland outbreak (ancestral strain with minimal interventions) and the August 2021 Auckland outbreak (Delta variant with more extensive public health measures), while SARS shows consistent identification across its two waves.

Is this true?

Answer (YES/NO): NO